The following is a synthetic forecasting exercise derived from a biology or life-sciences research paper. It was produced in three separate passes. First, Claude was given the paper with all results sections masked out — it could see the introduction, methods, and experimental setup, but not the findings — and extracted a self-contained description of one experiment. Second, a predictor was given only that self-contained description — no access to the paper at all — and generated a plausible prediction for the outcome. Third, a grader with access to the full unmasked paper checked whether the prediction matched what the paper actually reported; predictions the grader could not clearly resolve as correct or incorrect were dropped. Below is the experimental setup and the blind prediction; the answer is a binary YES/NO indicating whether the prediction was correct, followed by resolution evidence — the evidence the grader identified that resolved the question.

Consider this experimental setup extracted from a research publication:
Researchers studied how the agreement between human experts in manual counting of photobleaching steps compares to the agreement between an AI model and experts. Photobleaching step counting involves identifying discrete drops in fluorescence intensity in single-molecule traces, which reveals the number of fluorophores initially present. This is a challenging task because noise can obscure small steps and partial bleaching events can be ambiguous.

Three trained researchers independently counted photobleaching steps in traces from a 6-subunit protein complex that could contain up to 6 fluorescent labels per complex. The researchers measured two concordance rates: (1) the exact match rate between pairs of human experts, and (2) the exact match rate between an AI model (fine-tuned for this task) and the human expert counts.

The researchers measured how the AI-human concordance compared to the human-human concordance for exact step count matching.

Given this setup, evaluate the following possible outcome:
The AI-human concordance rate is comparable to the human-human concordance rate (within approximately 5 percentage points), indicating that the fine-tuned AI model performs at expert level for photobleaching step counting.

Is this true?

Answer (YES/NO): NO